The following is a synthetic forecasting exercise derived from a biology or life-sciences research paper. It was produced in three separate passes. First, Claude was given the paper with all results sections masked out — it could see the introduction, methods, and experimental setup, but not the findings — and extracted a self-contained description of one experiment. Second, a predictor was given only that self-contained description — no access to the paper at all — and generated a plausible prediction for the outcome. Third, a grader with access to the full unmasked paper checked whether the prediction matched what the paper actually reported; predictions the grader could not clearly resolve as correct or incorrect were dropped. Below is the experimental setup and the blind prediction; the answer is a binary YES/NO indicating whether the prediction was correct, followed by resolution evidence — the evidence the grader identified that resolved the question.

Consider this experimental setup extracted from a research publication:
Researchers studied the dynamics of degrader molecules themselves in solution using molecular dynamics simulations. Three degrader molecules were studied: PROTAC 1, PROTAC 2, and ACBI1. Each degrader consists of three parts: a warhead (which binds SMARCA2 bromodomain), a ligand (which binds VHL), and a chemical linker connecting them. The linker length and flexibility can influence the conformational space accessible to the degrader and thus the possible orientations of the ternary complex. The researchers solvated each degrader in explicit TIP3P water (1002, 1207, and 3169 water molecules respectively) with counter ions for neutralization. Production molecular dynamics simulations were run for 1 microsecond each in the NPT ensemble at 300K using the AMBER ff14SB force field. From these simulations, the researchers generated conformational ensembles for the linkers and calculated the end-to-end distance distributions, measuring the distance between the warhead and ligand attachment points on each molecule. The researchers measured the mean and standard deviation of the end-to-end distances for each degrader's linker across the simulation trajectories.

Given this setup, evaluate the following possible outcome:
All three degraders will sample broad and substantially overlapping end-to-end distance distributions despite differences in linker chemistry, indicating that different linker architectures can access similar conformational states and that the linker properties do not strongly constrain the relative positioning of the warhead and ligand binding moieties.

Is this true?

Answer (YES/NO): NO